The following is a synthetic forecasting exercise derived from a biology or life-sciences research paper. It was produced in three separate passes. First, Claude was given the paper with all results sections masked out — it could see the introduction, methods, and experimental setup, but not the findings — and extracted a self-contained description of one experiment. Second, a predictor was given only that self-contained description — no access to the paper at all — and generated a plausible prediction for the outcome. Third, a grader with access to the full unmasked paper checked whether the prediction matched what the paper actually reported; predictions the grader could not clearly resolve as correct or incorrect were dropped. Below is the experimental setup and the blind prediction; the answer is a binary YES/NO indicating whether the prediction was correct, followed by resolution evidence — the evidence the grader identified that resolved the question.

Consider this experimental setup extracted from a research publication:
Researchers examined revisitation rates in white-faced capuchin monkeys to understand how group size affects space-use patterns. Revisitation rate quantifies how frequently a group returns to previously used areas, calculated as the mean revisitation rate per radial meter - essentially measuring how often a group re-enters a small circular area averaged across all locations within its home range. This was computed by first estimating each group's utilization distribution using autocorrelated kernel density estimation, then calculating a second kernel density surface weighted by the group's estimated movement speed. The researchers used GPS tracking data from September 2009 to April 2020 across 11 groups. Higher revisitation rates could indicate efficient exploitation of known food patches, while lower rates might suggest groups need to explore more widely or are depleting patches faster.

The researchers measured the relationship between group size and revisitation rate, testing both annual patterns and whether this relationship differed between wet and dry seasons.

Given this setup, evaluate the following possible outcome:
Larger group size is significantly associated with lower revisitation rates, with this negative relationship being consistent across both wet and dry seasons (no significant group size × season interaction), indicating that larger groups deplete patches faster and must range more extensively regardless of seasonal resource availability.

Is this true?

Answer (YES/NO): NO